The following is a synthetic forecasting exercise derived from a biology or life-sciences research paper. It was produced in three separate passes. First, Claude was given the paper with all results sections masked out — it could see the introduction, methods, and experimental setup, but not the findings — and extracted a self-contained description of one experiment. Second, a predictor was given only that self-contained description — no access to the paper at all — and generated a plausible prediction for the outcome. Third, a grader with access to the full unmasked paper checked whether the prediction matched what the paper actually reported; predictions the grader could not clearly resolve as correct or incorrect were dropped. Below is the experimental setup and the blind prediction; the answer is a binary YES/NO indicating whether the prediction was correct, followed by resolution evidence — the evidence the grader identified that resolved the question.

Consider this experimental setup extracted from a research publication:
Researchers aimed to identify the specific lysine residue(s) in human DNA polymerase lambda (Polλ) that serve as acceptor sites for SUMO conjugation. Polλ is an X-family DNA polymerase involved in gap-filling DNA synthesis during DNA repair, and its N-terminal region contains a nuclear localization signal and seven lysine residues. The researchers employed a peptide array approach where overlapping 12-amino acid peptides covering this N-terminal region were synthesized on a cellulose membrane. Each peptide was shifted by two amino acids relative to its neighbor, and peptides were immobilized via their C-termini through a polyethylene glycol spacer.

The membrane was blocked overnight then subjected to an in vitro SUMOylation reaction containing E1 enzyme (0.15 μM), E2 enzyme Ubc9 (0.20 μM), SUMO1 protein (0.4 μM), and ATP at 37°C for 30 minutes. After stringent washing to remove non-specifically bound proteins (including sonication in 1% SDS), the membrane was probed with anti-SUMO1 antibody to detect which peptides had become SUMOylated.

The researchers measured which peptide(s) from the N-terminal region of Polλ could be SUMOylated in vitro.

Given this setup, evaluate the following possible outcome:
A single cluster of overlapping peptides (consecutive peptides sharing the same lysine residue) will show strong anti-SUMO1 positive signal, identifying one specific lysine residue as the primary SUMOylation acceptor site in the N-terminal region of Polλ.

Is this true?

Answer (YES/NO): NO